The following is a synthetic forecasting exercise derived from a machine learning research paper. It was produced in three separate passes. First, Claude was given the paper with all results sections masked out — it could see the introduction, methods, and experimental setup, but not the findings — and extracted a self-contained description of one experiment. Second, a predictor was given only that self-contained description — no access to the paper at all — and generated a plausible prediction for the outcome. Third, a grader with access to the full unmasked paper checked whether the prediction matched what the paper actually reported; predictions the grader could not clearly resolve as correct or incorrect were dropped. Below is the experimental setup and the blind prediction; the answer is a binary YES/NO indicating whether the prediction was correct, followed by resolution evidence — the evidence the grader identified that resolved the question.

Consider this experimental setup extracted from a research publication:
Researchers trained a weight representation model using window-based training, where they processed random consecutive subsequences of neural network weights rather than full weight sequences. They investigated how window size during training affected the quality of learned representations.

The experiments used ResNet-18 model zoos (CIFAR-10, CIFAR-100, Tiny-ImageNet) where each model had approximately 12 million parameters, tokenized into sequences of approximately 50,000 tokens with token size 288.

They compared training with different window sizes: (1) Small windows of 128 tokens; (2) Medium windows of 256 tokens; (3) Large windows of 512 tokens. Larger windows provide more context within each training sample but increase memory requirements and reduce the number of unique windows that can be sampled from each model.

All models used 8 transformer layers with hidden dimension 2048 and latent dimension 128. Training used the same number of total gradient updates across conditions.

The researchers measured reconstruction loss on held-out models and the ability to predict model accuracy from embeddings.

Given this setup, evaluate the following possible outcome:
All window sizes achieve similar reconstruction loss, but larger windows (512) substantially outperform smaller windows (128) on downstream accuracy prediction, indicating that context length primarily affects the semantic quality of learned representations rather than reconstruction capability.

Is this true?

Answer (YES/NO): NO